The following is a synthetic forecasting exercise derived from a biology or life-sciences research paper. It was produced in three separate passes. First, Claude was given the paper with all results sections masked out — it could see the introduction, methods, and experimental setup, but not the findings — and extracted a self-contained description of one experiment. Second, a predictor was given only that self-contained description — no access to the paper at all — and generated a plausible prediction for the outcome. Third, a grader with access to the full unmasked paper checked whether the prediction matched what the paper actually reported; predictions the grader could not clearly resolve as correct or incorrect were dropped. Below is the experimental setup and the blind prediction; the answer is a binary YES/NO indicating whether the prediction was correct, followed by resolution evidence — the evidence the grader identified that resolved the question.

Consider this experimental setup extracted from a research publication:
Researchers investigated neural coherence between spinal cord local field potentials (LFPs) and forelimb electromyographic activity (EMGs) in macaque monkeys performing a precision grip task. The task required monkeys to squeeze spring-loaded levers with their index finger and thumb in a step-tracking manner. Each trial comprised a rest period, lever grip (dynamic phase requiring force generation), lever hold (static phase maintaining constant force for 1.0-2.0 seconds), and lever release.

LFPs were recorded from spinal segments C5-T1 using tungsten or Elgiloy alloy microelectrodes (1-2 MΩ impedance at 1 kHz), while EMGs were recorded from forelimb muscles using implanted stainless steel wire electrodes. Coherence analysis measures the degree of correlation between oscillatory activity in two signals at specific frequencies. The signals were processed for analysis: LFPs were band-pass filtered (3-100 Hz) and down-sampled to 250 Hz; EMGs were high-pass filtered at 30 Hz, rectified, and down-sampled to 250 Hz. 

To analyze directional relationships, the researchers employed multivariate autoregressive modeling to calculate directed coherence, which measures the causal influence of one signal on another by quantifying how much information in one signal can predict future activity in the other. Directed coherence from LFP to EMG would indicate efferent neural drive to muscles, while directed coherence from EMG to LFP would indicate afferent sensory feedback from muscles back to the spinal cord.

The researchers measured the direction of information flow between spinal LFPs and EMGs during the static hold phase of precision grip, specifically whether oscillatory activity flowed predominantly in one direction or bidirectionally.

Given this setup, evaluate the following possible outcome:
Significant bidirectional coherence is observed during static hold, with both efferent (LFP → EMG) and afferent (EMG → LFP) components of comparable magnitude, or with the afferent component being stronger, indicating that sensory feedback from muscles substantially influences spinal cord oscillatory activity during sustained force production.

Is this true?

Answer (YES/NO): NO